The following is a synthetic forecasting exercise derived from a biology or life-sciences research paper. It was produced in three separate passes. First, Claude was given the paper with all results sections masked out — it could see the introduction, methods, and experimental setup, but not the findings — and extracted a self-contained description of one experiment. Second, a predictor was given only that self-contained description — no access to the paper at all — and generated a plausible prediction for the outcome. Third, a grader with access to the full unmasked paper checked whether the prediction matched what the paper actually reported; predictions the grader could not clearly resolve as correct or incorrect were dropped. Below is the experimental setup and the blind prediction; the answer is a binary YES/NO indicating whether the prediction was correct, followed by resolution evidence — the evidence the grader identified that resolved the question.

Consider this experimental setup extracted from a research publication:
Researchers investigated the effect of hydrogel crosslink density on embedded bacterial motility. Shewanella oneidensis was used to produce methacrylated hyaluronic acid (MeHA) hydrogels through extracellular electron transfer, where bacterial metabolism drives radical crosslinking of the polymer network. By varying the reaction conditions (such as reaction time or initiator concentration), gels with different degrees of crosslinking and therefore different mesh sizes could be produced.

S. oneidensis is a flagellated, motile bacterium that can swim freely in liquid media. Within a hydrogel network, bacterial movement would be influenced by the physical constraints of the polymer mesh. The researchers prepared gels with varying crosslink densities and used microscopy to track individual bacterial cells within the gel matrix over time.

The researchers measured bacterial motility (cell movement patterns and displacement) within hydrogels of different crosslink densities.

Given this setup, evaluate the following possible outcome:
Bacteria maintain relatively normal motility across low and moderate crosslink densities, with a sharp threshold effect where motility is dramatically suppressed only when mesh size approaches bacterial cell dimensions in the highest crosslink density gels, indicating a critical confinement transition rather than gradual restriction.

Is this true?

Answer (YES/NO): NO